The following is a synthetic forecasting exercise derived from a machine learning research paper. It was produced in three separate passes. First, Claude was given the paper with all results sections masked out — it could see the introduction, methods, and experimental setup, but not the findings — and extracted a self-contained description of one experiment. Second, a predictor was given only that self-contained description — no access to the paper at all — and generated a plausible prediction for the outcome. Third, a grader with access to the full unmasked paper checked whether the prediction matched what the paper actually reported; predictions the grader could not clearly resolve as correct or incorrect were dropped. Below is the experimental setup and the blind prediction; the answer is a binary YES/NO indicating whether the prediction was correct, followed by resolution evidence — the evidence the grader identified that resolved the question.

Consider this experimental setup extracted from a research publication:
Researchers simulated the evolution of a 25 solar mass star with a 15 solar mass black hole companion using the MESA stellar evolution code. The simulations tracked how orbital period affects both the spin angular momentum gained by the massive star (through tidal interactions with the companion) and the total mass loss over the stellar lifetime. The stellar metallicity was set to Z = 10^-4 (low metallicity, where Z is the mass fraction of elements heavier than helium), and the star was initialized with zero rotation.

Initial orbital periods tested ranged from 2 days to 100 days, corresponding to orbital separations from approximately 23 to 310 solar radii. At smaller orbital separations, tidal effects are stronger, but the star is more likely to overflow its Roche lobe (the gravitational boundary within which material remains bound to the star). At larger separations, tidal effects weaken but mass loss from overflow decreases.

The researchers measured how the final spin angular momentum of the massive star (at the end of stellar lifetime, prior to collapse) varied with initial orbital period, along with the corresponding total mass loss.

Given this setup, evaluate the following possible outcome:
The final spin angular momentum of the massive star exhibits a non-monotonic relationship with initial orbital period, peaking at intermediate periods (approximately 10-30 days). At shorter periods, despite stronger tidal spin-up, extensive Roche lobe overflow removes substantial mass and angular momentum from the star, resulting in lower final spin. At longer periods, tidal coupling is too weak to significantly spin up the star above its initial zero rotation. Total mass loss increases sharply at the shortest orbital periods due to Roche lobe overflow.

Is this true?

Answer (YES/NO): NO